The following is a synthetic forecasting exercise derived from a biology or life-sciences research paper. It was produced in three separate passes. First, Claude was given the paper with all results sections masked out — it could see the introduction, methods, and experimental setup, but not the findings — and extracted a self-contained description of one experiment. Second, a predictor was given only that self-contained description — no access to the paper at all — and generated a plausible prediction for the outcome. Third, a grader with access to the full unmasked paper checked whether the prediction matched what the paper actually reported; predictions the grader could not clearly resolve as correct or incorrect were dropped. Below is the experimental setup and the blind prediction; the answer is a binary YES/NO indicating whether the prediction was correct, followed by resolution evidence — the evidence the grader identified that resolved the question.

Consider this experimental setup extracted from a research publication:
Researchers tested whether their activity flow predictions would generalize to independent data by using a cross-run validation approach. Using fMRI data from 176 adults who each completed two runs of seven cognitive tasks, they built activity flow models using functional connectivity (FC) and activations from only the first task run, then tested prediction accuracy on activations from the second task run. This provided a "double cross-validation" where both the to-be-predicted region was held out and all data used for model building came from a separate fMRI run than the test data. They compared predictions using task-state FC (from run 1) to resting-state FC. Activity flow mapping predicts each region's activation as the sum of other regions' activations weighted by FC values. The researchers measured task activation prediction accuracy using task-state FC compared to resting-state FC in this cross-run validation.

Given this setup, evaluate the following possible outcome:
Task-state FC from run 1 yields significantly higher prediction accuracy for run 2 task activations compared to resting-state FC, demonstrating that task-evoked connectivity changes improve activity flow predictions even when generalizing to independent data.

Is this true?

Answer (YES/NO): YES